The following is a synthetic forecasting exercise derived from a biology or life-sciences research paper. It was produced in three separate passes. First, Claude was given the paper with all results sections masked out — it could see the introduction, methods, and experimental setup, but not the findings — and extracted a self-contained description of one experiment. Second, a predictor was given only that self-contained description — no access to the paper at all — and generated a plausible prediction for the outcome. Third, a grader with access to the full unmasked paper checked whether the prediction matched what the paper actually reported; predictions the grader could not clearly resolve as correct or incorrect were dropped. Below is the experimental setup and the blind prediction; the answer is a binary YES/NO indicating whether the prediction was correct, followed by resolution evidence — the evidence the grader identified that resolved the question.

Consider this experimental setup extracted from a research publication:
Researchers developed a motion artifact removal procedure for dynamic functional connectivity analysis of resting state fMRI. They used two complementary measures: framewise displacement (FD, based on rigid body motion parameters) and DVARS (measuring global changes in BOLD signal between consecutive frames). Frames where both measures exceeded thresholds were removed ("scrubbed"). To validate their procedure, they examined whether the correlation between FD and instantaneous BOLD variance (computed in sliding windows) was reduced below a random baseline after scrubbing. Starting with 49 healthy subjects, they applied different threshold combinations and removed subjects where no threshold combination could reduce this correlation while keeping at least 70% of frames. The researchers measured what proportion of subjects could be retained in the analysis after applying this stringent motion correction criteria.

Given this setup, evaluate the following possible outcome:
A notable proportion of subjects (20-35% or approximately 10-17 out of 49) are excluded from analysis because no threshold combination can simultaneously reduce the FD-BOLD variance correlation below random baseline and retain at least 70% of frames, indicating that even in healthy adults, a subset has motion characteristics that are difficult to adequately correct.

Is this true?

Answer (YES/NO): NO